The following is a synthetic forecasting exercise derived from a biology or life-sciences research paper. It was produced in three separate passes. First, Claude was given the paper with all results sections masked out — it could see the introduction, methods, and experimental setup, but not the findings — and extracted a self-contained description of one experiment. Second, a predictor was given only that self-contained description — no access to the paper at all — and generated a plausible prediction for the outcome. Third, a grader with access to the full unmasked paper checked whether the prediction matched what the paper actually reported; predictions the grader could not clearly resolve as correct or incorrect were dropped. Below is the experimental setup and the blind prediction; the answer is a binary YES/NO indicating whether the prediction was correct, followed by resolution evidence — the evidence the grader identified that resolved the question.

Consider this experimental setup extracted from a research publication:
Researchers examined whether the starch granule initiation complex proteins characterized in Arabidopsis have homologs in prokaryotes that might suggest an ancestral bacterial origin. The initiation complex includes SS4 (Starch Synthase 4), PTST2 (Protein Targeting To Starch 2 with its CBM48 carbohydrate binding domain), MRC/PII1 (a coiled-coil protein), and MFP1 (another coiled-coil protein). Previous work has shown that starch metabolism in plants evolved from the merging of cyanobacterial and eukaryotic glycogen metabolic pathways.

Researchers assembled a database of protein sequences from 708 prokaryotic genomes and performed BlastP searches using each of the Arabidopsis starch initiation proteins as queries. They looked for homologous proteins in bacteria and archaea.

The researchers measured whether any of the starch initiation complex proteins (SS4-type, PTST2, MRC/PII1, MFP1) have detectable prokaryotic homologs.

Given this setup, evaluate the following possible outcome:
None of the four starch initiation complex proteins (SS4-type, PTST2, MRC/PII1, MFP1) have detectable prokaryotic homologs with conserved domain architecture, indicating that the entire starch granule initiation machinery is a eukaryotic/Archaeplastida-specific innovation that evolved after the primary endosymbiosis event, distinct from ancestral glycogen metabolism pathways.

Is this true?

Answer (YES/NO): NO